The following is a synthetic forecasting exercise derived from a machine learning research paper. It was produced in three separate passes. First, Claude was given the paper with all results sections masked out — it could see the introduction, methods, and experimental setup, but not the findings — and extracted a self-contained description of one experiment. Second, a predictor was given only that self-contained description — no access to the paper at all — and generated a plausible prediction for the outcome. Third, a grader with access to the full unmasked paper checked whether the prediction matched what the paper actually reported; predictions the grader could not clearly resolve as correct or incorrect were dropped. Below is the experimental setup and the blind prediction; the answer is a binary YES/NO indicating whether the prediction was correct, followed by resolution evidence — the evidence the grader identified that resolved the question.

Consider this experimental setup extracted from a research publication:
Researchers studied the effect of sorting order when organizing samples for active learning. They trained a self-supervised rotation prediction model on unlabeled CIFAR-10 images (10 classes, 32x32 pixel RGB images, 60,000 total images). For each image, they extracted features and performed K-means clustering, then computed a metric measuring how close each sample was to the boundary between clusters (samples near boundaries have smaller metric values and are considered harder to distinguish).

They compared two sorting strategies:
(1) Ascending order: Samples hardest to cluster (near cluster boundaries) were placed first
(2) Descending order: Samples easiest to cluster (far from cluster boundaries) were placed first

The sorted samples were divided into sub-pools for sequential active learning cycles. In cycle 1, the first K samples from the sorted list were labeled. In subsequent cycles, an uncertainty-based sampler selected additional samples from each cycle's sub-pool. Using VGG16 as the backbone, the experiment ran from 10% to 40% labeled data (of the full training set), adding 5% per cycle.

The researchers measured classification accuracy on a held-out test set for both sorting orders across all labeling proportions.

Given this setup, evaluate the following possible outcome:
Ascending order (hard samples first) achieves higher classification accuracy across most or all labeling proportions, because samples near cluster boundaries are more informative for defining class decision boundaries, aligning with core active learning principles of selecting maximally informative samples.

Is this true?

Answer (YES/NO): NO